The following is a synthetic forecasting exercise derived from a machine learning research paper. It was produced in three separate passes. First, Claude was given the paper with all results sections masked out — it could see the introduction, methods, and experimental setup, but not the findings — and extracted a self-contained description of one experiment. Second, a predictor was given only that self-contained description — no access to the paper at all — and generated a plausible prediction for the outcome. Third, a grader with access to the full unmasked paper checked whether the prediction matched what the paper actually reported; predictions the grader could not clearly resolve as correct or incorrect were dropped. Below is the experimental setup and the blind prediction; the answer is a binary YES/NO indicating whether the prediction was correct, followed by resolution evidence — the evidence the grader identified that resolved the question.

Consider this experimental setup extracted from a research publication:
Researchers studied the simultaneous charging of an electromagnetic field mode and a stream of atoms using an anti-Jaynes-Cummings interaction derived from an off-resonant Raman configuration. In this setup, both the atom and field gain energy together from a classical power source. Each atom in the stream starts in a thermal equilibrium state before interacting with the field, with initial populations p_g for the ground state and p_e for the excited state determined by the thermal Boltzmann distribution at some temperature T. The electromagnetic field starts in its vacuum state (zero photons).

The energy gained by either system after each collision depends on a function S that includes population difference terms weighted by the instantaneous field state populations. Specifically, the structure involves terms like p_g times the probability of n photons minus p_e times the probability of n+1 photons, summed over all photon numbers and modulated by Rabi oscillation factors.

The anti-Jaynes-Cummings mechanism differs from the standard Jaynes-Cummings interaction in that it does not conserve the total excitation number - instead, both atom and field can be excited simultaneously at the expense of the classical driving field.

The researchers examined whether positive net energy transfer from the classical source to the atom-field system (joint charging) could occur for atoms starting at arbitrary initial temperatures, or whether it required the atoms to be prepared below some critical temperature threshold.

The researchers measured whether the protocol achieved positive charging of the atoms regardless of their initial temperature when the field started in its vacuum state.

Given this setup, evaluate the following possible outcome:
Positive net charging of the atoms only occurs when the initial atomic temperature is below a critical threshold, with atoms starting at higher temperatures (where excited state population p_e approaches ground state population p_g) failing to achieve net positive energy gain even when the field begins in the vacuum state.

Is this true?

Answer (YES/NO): NO